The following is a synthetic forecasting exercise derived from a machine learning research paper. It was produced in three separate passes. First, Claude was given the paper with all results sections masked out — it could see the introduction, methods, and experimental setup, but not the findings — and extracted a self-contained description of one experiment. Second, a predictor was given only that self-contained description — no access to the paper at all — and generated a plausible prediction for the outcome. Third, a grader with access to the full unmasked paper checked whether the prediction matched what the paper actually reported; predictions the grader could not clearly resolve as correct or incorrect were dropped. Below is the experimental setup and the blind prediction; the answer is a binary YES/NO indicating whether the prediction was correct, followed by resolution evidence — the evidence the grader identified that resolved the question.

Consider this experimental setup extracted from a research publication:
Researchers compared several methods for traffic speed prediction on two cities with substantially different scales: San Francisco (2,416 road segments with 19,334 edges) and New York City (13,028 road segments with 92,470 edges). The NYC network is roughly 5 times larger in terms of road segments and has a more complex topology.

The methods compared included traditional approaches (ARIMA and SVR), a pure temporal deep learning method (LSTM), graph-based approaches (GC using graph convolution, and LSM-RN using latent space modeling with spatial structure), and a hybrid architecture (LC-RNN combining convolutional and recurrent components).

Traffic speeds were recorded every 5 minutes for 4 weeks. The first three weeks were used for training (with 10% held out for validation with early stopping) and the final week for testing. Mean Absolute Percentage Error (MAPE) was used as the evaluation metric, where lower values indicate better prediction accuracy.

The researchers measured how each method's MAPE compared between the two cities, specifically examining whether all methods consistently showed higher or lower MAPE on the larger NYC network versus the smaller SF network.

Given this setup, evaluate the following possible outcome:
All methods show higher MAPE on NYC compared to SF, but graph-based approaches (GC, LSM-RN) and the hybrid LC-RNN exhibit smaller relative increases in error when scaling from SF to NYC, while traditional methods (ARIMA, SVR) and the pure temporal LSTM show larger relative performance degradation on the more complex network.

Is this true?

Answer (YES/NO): NO